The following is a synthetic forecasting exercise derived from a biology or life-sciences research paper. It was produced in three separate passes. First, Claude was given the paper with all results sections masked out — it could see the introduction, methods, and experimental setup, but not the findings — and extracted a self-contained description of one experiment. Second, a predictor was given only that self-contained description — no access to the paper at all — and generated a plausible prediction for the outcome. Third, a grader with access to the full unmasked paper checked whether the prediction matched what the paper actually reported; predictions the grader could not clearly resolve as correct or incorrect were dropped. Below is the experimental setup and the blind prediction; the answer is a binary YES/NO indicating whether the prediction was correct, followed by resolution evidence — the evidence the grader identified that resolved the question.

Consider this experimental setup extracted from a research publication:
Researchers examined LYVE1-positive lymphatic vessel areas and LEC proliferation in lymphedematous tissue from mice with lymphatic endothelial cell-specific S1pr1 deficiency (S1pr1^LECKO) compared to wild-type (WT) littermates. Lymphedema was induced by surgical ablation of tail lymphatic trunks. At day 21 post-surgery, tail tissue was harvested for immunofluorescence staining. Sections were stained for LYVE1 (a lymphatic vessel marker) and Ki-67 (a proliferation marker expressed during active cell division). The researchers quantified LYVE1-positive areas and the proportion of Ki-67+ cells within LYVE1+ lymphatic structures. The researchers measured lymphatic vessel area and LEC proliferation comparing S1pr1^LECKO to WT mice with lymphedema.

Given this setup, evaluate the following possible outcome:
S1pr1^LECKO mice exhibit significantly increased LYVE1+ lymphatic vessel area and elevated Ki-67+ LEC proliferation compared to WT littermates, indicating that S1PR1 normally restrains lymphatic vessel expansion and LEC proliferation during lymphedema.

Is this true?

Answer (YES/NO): YES